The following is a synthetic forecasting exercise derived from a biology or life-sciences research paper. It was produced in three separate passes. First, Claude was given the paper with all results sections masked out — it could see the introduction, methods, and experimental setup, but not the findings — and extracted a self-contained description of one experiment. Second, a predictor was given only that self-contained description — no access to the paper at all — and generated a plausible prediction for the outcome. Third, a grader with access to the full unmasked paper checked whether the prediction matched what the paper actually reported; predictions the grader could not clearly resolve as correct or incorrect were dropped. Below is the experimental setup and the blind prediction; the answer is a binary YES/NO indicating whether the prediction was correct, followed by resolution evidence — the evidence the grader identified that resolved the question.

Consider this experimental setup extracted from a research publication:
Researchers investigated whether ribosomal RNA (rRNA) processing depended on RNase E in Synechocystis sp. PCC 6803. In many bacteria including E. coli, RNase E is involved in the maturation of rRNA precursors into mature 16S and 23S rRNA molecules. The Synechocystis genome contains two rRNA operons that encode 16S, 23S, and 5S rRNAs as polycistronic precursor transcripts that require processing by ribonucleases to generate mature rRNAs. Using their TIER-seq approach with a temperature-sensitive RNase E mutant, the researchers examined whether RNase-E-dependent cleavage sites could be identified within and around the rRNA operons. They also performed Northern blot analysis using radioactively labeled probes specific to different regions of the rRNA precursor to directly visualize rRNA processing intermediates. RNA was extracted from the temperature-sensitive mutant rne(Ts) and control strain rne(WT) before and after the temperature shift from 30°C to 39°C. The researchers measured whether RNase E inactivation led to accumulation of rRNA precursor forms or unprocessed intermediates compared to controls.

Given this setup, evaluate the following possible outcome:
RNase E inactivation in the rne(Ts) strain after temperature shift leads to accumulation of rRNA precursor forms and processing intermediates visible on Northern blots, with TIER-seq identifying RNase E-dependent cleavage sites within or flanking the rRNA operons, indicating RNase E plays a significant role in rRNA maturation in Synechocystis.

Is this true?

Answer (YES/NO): NO